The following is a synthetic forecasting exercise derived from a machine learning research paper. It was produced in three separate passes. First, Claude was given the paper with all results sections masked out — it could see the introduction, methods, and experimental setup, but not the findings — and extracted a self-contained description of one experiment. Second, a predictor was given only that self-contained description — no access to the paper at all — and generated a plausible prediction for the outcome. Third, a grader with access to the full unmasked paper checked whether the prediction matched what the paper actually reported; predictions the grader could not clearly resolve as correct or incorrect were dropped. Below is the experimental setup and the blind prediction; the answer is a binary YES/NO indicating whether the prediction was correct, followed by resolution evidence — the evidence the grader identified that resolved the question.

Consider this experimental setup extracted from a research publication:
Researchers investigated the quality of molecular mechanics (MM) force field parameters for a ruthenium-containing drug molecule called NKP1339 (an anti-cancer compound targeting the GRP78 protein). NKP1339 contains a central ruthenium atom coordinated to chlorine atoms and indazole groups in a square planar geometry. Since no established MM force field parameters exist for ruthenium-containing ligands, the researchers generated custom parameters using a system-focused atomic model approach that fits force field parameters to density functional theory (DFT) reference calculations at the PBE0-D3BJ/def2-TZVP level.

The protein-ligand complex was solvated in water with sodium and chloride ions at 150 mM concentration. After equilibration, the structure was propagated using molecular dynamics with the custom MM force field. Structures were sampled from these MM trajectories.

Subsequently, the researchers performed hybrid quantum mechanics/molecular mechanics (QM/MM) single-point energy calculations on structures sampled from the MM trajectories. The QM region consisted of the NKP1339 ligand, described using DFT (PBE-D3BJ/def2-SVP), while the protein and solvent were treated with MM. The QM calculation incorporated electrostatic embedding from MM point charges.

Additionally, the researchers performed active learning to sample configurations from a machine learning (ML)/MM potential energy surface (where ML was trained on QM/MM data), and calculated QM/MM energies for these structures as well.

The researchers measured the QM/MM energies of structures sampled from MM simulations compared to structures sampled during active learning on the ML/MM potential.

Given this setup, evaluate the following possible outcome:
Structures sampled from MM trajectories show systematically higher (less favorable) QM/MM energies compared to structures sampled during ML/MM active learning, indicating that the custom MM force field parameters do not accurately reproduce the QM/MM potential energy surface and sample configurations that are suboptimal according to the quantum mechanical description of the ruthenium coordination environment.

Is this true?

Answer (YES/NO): YES